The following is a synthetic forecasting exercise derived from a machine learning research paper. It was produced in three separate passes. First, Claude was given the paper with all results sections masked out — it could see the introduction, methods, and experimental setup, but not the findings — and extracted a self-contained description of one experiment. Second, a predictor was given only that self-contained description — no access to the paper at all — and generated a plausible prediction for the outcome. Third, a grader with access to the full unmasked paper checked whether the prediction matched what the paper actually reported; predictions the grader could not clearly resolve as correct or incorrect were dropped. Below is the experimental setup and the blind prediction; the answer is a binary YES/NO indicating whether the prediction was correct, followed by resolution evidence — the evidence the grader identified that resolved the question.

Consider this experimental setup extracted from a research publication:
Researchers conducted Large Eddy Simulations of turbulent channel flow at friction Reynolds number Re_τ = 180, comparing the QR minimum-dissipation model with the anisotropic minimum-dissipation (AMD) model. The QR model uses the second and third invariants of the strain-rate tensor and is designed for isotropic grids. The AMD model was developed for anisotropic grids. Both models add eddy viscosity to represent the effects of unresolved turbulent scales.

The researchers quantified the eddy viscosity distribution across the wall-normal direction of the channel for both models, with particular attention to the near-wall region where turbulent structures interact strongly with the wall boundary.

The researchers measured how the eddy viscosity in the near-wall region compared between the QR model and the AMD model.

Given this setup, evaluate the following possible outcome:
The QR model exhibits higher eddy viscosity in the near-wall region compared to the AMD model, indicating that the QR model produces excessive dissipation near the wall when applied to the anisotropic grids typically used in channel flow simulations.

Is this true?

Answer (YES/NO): NO